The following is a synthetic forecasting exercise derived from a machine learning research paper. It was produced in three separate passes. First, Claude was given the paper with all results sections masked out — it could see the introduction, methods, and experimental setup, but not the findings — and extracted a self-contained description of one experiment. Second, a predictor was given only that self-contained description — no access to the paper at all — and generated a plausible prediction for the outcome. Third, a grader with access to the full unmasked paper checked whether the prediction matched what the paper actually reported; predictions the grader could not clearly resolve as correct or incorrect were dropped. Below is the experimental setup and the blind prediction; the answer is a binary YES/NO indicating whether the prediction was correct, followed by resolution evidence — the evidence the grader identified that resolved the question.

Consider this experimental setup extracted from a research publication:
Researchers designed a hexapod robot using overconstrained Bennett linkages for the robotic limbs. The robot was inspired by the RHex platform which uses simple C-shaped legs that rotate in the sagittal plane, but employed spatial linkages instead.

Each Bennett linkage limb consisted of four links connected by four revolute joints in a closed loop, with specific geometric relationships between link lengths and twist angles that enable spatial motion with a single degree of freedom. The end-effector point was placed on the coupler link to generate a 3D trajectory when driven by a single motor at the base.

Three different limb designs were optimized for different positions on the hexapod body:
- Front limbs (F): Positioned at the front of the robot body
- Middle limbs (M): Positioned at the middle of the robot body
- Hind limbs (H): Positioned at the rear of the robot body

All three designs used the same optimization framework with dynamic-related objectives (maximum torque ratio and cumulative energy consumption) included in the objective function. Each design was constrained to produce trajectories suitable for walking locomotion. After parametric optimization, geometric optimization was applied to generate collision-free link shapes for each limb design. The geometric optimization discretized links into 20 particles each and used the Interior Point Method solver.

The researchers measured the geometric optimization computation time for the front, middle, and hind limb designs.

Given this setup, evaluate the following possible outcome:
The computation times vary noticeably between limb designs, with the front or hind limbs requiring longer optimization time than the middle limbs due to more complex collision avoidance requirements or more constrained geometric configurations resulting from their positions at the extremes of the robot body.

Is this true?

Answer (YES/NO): NO